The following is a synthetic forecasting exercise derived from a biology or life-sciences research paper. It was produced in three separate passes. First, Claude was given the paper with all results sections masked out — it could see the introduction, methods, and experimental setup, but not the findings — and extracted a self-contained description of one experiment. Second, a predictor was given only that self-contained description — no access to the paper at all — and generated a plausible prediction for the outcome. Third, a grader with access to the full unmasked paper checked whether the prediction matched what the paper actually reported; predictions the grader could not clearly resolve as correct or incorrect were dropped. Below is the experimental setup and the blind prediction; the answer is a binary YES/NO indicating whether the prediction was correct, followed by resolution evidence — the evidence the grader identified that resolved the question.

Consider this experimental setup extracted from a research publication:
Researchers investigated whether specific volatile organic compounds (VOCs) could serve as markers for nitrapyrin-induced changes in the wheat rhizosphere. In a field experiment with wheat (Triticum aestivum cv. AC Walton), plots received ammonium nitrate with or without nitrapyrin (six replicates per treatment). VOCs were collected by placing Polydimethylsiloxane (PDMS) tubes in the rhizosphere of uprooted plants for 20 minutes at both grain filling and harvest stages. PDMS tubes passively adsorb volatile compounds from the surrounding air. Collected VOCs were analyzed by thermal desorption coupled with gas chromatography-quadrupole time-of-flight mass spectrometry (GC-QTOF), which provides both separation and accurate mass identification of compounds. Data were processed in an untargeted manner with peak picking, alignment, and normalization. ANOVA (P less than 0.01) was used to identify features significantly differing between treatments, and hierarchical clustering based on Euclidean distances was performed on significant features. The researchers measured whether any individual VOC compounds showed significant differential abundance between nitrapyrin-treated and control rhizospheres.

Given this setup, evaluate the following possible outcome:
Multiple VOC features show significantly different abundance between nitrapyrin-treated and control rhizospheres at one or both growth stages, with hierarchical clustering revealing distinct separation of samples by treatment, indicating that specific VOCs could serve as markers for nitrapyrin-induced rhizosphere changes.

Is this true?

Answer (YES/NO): NO